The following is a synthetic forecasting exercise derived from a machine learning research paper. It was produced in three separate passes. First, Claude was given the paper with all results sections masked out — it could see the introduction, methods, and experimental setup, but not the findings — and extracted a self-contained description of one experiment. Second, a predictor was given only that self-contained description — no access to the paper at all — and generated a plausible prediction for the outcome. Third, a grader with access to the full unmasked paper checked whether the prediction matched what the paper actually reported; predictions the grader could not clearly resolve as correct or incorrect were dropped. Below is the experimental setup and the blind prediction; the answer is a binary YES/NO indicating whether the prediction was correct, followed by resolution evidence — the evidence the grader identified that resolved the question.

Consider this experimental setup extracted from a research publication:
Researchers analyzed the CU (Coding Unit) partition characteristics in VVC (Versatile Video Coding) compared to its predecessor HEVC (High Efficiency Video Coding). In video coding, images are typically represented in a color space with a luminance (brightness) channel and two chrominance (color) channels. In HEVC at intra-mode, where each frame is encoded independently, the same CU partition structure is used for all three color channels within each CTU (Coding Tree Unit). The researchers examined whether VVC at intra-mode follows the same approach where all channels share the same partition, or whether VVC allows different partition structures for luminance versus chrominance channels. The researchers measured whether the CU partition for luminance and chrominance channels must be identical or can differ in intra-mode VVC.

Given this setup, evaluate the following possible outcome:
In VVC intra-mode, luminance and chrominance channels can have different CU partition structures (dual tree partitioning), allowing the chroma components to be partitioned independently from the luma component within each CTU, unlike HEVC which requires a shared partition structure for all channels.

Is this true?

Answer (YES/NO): YES